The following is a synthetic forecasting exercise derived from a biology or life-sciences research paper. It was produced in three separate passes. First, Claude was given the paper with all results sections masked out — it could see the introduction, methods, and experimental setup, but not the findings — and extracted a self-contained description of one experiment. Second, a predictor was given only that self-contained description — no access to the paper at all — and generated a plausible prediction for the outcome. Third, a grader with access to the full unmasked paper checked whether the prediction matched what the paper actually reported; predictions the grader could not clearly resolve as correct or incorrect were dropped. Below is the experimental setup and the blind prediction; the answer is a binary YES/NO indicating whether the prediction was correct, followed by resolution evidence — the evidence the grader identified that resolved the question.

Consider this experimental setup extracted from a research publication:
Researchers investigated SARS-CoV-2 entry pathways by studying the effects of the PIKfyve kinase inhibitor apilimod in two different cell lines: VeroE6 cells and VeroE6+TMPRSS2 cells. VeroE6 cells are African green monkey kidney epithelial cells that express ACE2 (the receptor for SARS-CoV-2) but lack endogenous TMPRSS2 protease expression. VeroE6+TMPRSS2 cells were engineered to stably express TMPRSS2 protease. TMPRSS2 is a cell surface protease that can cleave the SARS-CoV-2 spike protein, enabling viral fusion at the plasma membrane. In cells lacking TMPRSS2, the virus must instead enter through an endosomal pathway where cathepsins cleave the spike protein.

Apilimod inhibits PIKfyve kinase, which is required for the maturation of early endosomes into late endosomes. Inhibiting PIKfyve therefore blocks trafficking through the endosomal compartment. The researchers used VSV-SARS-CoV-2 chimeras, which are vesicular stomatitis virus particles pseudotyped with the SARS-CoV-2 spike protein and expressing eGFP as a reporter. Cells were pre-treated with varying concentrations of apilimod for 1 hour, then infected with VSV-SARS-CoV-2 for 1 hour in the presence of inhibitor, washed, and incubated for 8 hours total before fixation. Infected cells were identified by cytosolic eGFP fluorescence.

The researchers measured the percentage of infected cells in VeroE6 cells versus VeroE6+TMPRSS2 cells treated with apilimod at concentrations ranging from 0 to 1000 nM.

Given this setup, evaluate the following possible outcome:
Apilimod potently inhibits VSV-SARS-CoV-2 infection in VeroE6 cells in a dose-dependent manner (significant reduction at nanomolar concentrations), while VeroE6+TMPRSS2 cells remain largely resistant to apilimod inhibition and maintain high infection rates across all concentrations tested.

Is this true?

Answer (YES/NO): NO